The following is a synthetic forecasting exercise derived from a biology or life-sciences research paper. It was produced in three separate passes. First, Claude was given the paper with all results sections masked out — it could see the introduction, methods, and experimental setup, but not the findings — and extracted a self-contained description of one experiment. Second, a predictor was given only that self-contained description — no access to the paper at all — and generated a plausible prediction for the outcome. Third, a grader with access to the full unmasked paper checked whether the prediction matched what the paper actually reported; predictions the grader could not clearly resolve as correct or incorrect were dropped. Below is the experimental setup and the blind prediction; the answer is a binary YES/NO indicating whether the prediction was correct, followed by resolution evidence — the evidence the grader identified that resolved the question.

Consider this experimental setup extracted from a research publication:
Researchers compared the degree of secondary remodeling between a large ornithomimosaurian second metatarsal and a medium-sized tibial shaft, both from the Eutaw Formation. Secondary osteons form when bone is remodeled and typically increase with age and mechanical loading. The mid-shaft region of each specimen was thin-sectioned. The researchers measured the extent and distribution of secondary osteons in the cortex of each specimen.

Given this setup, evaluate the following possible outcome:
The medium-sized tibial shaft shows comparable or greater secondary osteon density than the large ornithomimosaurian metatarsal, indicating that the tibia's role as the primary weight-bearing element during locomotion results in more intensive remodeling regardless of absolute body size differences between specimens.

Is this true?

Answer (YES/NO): NO